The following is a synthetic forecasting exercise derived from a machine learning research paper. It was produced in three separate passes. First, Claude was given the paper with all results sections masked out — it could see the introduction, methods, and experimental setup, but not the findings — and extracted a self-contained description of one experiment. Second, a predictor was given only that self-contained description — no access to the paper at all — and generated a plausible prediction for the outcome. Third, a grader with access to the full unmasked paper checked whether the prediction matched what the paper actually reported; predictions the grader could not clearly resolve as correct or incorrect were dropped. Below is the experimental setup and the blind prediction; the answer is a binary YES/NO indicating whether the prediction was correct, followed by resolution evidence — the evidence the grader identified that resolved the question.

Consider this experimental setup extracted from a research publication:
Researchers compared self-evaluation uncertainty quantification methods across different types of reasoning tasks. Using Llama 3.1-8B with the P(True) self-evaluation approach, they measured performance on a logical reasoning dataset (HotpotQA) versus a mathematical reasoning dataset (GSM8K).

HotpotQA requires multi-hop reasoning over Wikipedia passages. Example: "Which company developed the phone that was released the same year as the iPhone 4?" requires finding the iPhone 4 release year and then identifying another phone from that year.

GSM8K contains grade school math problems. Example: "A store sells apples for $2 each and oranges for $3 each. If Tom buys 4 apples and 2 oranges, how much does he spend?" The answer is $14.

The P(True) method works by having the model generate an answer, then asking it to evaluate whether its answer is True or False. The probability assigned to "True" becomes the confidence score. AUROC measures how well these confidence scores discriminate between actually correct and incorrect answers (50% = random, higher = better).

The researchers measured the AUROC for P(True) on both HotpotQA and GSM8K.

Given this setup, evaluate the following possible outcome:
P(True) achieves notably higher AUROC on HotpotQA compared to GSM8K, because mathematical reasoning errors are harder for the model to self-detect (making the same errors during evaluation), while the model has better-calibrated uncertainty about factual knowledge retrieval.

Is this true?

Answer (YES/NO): YES